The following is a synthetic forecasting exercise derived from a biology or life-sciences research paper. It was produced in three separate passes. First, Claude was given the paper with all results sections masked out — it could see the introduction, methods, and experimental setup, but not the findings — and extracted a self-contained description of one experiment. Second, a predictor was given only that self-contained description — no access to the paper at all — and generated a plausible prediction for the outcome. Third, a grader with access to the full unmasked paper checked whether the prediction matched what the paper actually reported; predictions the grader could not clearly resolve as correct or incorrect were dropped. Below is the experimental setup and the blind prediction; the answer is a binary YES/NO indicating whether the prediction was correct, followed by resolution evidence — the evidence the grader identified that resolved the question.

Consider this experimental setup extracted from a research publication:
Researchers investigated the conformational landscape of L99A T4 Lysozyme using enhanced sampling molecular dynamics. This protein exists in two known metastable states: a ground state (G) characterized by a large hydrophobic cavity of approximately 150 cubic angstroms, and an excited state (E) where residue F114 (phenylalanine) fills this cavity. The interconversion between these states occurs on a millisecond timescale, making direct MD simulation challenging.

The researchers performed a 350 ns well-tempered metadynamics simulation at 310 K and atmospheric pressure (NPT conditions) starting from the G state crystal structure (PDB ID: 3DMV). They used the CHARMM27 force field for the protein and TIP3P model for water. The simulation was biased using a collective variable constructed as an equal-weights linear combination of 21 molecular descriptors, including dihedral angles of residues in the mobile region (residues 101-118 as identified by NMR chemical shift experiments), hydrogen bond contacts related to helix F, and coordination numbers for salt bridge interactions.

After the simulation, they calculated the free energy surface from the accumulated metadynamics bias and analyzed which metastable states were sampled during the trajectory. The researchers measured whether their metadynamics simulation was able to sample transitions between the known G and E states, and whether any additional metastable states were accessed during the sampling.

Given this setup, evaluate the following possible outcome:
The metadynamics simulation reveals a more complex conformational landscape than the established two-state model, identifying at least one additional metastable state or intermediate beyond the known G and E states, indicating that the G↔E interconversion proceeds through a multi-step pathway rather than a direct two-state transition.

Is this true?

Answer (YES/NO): NO